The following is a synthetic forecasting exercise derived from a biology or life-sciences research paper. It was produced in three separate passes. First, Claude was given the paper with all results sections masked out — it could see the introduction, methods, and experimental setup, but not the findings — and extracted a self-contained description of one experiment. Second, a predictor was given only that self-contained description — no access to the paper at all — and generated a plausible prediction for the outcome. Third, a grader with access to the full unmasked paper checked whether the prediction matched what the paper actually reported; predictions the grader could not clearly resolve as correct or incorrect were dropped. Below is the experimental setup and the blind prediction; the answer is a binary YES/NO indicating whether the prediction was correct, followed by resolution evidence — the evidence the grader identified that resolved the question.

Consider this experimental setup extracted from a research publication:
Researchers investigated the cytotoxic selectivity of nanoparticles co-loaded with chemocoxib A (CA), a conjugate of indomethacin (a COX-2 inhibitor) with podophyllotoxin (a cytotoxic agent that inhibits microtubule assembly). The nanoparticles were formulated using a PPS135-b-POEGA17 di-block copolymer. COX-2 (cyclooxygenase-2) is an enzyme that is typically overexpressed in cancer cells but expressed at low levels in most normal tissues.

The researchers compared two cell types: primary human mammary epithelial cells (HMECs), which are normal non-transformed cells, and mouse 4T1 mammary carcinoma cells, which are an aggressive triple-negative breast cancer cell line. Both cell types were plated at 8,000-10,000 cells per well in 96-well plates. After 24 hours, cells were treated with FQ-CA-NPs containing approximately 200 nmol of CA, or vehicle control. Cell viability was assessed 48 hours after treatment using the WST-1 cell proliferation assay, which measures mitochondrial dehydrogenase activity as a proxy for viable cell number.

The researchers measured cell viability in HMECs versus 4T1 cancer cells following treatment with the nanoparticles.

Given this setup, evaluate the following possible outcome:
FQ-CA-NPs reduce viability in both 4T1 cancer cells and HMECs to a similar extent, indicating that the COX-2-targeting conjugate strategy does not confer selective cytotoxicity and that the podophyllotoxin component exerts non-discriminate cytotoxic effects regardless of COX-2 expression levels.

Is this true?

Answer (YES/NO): NO